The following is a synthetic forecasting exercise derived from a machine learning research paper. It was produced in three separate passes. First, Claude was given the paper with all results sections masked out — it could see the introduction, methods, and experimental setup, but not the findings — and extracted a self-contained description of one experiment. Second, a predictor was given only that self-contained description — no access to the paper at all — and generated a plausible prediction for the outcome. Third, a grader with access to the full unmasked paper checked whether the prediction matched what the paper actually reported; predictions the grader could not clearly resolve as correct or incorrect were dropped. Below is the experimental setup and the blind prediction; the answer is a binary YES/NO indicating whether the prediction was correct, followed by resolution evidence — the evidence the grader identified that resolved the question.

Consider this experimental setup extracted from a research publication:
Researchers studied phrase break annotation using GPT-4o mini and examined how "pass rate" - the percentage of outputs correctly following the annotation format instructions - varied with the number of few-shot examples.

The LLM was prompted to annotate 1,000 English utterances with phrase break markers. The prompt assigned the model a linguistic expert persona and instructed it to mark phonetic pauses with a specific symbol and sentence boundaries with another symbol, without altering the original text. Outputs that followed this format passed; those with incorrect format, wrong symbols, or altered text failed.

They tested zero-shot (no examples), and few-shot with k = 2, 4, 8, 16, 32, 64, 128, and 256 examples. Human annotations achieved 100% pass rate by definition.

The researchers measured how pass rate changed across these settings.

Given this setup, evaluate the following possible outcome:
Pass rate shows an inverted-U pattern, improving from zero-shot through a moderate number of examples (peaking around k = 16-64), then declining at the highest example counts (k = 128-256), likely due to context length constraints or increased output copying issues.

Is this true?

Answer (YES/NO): NO